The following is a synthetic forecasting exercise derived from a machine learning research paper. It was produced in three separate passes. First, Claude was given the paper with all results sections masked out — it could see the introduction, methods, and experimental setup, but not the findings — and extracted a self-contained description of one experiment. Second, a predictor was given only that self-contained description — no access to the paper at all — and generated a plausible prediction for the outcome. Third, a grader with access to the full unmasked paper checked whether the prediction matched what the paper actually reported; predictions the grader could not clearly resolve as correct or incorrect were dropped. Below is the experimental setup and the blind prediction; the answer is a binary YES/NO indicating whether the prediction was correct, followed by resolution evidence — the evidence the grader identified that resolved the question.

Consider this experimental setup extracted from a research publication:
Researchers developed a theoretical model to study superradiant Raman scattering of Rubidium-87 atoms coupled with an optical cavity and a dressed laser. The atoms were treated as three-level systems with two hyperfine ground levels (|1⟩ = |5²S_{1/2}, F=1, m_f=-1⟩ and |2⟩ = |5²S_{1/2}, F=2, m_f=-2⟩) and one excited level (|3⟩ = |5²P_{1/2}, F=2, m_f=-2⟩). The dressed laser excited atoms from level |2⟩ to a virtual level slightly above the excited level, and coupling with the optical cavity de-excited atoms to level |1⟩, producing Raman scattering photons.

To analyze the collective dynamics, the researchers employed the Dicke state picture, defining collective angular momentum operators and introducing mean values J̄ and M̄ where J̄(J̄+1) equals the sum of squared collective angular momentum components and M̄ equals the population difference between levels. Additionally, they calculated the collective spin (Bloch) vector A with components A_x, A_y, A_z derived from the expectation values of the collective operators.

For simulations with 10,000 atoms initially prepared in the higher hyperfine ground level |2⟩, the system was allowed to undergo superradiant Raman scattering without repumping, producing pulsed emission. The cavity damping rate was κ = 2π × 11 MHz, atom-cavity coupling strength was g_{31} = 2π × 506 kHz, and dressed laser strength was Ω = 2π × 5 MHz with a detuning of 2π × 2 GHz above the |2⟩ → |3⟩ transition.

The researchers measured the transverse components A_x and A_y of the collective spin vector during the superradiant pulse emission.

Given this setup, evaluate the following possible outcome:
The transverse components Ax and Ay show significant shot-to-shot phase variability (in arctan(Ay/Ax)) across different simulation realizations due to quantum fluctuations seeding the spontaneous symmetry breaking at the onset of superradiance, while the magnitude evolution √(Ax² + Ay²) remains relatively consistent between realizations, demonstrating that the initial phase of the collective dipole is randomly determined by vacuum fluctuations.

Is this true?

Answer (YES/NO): NO